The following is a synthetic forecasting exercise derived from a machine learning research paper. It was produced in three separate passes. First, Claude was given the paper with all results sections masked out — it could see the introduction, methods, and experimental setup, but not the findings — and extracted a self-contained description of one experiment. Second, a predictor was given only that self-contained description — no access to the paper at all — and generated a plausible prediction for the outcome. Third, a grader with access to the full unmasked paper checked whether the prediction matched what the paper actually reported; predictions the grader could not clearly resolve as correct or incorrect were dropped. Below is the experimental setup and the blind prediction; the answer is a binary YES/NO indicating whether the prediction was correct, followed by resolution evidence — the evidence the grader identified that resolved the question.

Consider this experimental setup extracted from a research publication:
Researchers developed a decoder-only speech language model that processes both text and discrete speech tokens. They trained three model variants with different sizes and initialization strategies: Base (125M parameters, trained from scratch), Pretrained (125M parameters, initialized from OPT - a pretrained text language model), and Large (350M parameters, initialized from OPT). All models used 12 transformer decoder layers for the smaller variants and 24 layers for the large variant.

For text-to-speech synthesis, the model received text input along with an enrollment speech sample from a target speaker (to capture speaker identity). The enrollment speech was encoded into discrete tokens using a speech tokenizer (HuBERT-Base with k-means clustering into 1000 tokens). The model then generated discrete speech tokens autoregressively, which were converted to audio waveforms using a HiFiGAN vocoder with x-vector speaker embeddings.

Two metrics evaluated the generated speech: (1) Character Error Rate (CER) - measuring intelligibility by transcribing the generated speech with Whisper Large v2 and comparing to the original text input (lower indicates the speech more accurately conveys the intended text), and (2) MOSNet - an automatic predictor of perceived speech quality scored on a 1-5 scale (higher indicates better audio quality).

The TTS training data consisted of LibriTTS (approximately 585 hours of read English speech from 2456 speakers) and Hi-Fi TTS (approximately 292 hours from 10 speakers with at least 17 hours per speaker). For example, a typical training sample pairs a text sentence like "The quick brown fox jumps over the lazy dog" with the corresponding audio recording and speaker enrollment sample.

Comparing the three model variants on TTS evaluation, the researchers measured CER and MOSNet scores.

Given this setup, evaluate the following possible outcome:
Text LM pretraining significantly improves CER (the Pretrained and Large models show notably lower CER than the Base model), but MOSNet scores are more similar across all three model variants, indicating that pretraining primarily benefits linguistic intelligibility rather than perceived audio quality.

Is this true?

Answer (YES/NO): NO